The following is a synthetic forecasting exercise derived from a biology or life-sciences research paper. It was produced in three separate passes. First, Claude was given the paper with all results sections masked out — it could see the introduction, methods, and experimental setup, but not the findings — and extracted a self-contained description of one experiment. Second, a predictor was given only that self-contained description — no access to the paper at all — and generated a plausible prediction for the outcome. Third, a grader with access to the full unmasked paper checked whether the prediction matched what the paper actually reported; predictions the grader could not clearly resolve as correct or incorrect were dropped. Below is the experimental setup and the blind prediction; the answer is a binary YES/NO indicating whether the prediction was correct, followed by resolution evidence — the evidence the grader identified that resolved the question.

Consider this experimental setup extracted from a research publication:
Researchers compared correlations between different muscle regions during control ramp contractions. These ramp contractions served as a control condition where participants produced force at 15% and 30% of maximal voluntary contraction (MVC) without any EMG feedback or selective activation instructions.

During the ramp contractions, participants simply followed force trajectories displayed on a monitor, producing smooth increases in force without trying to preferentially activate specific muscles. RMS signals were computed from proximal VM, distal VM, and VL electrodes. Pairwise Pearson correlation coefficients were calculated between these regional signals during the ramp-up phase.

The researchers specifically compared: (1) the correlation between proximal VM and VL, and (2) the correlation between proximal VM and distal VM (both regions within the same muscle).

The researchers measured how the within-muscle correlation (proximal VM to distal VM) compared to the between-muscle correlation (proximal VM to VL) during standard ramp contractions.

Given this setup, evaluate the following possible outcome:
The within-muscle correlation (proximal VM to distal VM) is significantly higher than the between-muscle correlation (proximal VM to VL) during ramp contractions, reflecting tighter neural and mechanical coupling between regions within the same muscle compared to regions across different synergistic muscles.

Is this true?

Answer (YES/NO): NO